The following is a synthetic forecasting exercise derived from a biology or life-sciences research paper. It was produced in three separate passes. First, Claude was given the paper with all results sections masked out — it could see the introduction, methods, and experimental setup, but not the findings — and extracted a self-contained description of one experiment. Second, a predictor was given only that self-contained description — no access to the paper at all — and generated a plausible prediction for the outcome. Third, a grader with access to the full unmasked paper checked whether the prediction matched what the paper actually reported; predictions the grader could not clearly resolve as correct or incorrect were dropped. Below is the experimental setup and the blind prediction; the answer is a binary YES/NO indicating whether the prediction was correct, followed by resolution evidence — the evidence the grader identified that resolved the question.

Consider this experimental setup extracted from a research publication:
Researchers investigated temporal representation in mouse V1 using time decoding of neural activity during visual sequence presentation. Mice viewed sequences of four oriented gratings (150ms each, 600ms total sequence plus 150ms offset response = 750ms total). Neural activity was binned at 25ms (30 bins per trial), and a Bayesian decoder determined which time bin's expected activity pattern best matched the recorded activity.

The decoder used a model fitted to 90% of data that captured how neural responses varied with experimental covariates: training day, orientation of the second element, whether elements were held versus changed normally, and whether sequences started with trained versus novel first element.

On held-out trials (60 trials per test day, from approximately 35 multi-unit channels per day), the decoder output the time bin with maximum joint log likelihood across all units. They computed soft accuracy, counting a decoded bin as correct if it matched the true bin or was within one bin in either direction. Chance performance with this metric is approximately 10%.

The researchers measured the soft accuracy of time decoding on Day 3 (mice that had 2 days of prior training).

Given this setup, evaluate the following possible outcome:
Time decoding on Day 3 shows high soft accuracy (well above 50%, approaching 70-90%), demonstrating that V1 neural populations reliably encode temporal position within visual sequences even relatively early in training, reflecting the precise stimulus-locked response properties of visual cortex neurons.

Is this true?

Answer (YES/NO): NO